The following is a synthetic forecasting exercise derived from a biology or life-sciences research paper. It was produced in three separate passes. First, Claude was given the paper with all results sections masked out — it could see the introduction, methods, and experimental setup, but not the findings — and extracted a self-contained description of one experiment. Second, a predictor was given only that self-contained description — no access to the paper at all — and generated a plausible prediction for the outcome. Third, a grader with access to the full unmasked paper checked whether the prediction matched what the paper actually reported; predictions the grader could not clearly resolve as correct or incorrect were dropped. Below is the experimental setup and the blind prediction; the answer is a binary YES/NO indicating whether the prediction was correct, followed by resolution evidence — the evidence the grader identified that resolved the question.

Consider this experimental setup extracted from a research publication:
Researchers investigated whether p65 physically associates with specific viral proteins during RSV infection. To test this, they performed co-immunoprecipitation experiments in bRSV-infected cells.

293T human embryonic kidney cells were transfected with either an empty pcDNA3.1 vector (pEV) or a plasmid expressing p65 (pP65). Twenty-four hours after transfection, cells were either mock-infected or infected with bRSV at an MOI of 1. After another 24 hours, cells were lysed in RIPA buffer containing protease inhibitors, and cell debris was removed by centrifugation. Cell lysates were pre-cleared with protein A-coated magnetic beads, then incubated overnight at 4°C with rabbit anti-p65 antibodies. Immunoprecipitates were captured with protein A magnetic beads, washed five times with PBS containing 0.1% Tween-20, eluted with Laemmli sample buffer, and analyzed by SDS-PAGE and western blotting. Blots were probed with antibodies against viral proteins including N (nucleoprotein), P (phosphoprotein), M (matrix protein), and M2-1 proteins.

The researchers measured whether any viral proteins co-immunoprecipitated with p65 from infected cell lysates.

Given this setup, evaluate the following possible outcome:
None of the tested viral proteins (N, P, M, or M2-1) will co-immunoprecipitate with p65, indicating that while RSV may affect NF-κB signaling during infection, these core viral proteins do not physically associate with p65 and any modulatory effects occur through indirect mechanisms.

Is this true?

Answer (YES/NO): NO